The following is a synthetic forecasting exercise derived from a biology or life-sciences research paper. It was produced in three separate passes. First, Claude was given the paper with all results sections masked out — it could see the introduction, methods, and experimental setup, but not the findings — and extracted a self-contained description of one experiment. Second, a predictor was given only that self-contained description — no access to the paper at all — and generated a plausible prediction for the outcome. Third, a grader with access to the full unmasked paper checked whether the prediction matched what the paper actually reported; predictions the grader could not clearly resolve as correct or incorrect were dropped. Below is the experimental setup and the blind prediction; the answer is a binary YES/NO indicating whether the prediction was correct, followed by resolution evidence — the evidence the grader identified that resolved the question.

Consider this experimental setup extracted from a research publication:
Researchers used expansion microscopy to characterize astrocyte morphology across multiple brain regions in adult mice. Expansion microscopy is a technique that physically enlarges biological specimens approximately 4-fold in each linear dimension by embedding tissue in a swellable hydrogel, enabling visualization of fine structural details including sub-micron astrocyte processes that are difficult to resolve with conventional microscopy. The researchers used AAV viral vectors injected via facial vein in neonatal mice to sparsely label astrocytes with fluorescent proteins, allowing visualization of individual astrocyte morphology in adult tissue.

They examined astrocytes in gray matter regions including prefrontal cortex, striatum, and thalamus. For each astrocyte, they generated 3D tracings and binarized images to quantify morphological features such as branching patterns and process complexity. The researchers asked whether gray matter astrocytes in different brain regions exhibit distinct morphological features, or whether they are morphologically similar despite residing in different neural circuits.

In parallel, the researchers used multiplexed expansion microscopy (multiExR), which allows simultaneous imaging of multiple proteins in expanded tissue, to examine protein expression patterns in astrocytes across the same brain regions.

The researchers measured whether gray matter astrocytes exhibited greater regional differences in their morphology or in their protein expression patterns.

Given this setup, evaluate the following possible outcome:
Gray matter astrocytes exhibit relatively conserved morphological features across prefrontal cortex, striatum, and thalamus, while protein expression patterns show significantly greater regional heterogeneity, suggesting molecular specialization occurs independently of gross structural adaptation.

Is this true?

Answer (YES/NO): YES